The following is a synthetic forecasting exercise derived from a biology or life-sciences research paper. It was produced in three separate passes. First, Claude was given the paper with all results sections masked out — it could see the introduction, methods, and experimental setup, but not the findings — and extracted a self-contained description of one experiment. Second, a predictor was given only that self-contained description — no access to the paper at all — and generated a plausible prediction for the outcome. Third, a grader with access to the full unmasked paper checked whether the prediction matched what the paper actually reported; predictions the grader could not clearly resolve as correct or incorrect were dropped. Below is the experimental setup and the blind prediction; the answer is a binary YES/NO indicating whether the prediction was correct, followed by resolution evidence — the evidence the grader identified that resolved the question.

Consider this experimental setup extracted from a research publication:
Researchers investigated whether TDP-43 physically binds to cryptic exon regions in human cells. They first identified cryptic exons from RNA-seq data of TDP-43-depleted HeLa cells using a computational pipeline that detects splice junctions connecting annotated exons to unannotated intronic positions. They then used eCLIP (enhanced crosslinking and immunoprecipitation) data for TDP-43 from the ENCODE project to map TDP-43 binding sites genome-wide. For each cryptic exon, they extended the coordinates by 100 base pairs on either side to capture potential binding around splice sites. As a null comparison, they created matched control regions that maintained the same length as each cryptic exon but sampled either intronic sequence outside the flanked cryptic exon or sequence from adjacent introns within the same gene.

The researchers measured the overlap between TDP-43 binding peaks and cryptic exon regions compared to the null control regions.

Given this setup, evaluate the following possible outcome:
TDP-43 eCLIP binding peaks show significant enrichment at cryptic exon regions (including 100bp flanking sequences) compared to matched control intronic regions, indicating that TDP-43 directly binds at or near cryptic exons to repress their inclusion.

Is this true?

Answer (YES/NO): YES